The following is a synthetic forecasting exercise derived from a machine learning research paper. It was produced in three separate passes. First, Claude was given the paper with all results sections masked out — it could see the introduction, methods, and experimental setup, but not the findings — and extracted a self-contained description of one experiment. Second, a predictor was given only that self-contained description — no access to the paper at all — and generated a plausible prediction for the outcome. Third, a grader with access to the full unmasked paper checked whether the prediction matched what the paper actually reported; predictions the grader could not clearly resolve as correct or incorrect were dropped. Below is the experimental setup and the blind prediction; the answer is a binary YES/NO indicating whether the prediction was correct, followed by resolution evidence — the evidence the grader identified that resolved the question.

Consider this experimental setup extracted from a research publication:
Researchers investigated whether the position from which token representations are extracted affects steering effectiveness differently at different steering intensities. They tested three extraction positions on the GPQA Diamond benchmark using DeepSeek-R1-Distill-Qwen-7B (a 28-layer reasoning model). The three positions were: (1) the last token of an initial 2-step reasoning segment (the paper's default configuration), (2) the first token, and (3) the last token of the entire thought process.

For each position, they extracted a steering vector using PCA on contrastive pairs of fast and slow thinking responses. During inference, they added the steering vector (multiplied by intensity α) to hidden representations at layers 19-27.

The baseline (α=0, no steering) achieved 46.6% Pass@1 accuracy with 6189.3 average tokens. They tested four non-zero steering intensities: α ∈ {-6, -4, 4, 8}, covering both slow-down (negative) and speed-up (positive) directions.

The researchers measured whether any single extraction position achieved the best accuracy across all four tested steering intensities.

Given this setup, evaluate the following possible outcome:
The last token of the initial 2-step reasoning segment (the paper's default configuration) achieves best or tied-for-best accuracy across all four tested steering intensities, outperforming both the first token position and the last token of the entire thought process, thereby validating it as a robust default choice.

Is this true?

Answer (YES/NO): NO